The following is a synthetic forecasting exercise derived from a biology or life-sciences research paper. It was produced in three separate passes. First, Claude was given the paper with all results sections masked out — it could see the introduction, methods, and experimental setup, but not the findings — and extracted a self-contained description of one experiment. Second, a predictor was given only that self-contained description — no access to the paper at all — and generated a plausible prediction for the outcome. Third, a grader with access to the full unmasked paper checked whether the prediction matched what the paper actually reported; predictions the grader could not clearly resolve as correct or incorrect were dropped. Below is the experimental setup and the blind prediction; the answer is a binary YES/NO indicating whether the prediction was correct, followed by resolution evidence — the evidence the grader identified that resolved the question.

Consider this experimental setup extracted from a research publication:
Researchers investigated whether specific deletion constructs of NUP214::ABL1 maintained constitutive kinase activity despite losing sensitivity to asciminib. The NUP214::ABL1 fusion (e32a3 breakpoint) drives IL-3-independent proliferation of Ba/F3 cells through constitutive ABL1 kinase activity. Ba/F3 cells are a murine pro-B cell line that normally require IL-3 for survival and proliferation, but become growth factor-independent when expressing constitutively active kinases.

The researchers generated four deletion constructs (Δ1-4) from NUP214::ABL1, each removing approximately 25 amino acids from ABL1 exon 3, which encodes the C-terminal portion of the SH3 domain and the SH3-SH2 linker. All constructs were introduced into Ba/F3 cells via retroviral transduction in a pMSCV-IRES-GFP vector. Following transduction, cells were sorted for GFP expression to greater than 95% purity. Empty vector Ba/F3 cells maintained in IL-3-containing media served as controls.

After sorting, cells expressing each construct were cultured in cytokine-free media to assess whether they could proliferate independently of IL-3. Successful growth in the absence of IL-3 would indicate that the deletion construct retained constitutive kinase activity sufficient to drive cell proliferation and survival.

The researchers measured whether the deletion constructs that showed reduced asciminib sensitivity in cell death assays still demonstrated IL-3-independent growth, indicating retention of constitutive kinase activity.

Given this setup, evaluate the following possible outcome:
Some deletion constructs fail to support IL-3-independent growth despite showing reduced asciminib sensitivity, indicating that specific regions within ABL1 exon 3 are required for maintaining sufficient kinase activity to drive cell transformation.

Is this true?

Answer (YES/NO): NO